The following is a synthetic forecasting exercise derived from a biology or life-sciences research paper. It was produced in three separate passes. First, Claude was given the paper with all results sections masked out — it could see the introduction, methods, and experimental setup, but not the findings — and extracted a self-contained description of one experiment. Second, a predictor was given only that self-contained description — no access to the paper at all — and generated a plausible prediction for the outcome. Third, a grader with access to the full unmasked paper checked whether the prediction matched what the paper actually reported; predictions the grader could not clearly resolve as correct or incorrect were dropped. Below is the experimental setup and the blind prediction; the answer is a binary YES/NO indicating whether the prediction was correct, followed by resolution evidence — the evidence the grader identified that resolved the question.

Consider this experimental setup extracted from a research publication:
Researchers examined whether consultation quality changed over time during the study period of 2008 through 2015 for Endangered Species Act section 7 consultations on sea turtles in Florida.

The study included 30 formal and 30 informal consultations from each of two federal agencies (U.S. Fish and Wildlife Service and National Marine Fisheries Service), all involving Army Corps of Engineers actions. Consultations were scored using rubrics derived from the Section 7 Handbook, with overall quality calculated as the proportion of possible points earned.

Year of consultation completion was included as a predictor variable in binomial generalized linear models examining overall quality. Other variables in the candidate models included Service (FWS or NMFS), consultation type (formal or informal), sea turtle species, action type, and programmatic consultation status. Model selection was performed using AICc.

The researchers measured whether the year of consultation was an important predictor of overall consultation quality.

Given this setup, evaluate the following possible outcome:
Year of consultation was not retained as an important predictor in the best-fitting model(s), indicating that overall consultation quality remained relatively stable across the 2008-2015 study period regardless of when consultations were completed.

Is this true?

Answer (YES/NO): YES